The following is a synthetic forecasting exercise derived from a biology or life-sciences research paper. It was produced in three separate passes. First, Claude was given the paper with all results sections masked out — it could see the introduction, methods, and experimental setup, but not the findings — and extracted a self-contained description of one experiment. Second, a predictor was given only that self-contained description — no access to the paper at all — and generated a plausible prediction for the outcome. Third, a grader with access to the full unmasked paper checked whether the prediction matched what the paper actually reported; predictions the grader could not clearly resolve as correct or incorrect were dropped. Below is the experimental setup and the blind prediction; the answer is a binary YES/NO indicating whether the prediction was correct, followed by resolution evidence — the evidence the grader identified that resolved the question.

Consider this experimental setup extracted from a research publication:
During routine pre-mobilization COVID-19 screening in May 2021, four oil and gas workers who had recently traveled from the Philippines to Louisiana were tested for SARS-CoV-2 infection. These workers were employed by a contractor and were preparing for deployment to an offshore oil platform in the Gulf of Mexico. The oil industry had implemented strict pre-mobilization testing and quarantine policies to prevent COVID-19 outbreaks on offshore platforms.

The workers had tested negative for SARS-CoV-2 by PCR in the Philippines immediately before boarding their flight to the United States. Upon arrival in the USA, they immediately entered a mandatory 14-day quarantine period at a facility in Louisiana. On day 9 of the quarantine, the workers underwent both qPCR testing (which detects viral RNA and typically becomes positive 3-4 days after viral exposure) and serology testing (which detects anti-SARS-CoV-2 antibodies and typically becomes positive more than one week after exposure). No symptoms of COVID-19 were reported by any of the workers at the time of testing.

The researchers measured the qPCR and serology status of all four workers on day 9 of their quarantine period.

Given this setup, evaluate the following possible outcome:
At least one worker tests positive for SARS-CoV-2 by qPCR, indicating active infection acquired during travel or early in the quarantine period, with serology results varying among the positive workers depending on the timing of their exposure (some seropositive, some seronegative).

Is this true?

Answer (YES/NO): NO